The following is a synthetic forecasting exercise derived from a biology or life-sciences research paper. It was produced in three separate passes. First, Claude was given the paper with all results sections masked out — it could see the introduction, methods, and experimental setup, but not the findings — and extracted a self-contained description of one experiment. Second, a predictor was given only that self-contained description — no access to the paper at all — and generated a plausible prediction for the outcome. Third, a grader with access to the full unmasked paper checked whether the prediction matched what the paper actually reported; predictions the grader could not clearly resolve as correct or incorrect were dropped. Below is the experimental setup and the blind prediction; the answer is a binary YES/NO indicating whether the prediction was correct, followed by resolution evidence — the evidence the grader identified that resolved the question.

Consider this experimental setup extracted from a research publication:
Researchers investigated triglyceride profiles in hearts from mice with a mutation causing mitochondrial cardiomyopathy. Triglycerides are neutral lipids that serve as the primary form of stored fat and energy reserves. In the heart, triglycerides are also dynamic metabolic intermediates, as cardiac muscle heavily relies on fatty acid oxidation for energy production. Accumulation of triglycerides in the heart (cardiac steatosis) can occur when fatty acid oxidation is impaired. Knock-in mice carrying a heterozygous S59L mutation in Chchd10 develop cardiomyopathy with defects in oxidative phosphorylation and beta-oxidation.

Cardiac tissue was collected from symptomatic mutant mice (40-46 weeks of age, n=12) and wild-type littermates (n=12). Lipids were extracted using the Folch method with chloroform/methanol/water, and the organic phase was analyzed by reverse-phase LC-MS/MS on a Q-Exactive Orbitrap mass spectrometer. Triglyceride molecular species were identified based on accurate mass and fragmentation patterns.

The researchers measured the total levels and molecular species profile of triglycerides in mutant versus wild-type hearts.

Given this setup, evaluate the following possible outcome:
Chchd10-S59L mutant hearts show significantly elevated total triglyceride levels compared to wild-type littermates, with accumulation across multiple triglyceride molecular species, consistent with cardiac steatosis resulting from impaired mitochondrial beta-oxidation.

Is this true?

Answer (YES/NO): NO